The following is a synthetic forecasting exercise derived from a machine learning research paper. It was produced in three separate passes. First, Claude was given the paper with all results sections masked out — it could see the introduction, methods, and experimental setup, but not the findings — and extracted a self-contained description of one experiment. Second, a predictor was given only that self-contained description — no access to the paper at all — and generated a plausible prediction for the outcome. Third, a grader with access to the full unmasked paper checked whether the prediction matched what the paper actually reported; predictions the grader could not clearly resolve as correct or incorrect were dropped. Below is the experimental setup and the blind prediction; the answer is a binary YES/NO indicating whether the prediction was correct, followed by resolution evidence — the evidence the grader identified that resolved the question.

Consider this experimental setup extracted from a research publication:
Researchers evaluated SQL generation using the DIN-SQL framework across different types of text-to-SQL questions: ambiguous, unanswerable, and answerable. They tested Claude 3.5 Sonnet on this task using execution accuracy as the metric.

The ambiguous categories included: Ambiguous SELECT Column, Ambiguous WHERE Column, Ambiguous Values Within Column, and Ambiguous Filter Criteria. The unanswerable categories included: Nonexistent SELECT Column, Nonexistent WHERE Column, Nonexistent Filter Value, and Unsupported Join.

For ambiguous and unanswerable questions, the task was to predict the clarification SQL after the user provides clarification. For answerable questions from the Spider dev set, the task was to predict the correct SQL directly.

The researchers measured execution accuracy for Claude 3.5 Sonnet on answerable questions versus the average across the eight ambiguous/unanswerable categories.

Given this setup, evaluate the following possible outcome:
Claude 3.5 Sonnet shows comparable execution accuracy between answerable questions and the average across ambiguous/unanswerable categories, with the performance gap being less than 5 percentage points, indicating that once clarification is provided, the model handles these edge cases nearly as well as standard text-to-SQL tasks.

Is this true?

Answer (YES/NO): NO